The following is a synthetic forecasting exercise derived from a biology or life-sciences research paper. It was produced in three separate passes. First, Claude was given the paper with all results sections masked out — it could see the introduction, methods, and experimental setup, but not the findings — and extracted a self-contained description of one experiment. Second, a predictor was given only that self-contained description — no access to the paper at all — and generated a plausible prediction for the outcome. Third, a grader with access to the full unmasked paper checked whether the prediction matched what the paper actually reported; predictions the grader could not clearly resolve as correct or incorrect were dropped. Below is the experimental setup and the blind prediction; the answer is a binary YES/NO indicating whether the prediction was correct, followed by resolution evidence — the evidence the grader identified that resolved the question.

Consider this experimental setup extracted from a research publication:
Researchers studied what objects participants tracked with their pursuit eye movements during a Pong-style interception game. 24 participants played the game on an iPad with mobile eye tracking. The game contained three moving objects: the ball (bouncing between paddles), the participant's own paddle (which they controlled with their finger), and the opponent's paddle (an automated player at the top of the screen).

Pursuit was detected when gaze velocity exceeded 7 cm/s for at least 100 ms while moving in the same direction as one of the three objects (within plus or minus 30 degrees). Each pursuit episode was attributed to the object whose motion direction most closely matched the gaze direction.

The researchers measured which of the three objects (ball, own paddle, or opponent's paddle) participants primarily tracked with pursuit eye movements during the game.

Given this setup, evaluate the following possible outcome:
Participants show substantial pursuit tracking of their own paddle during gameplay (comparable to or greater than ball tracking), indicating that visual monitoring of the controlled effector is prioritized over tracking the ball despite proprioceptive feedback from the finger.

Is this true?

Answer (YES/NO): NO